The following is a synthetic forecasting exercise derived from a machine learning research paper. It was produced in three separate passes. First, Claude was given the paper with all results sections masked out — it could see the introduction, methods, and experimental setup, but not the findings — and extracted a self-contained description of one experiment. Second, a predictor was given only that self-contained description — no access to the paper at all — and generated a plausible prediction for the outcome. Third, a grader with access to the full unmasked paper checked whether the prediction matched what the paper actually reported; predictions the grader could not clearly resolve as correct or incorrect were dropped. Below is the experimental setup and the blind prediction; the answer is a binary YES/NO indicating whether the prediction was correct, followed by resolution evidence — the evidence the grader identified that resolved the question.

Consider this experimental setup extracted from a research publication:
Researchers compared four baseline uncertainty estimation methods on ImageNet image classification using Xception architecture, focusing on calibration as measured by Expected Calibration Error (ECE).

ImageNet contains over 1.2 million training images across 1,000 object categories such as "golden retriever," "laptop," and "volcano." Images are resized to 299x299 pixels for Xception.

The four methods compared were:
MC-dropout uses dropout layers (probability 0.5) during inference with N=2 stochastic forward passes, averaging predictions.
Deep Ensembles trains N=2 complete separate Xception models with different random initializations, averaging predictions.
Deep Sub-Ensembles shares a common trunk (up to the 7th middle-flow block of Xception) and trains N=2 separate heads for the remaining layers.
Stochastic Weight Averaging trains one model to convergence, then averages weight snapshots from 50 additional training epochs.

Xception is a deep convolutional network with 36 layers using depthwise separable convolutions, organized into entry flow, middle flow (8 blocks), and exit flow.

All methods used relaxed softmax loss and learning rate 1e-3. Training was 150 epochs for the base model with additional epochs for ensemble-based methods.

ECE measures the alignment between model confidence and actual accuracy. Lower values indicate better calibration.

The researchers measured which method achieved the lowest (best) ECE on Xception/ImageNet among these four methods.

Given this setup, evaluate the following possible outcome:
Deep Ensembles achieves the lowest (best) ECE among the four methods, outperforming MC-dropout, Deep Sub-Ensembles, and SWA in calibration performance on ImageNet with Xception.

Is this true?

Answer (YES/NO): NO